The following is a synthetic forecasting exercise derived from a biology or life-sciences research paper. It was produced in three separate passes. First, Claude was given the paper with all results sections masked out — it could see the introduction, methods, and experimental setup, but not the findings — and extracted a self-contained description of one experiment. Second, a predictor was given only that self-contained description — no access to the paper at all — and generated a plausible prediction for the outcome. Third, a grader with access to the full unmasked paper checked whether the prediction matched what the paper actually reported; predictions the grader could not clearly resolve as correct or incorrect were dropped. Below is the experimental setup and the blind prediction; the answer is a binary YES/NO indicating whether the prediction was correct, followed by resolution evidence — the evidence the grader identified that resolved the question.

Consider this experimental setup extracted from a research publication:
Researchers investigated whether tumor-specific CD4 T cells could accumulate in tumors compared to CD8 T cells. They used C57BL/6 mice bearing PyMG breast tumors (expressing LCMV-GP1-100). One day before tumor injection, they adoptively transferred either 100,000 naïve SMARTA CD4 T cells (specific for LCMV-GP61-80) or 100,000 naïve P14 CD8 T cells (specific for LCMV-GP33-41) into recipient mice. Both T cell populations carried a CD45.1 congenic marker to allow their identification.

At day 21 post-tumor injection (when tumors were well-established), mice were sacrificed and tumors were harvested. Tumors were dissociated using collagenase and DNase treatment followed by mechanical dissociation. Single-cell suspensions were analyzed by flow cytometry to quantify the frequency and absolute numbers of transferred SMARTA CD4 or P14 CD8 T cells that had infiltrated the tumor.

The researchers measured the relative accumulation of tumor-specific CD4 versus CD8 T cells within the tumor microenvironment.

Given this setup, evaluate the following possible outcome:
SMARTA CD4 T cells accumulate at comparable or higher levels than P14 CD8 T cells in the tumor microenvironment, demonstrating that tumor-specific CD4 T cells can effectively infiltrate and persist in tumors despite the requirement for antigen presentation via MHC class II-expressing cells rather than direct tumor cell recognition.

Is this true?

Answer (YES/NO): NO